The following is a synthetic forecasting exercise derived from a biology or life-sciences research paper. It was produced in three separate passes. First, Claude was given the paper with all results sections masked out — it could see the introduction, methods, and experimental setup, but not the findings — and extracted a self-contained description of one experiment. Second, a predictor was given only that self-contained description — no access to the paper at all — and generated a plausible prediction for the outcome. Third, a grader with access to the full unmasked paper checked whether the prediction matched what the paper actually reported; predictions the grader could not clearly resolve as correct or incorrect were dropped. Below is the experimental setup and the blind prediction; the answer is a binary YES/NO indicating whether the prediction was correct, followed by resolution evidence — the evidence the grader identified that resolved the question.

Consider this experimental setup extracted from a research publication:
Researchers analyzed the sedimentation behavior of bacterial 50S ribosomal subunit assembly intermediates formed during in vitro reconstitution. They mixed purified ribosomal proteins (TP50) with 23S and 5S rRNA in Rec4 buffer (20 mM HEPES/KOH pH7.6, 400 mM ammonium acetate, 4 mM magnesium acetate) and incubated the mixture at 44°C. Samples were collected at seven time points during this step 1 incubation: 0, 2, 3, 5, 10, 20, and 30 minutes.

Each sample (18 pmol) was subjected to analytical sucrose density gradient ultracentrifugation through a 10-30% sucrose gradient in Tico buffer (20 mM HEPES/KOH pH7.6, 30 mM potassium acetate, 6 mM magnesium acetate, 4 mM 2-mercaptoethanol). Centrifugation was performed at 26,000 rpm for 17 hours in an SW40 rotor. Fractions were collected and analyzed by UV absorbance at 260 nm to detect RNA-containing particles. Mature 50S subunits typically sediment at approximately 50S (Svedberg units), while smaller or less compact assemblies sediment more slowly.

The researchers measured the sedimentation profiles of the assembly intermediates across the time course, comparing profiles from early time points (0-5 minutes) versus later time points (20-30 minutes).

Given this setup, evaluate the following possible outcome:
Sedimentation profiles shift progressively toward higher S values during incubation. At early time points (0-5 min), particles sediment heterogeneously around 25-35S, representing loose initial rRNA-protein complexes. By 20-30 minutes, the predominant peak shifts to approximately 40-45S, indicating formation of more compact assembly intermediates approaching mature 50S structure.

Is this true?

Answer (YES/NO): YES